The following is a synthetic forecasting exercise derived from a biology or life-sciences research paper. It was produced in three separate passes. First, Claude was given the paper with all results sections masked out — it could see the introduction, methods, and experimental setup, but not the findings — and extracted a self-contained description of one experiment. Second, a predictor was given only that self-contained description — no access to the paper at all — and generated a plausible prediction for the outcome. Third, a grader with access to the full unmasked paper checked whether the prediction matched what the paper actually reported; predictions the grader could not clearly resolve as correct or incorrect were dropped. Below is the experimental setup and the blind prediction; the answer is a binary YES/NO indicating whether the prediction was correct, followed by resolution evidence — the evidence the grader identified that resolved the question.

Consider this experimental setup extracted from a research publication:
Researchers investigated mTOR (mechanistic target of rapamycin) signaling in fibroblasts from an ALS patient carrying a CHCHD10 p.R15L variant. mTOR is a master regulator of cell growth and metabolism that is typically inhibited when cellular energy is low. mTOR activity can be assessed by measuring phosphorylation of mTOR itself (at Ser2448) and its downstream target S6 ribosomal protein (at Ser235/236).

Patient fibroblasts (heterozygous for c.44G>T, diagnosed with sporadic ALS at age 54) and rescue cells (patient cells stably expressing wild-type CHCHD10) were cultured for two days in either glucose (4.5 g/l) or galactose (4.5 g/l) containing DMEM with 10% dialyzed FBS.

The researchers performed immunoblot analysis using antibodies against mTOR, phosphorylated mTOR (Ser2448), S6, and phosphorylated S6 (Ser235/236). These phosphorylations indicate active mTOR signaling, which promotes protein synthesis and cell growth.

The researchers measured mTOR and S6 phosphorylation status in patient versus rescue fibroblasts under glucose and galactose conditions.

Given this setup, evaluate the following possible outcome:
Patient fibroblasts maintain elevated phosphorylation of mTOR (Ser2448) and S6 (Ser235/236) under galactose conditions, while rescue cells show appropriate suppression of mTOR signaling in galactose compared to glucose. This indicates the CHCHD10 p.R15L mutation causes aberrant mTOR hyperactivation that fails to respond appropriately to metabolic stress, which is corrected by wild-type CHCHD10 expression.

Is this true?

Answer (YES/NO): NO